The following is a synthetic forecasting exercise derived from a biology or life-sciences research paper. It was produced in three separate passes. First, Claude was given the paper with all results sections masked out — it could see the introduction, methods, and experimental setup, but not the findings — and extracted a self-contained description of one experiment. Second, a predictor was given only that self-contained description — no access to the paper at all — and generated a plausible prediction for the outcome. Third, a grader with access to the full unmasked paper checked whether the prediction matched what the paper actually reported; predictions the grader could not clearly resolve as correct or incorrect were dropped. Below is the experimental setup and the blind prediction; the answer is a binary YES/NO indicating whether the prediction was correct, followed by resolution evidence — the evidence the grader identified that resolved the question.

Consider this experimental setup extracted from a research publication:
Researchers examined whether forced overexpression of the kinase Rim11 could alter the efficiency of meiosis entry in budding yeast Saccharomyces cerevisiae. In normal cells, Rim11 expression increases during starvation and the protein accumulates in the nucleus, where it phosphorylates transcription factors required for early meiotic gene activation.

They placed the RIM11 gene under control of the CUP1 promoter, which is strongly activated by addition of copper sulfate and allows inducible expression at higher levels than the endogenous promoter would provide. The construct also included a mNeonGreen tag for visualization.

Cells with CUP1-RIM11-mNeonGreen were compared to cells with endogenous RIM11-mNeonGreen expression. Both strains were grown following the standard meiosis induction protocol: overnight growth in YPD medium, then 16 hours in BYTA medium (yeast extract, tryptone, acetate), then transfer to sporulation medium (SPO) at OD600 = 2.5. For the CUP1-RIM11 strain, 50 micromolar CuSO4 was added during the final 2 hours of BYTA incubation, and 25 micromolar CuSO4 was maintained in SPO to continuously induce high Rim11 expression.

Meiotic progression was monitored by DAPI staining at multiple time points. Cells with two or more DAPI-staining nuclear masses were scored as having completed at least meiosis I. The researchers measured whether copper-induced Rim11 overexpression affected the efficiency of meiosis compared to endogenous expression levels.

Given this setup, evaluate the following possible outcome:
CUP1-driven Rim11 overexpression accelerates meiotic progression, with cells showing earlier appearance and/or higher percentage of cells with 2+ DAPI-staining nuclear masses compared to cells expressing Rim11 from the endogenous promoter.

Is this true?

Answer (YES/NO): NO